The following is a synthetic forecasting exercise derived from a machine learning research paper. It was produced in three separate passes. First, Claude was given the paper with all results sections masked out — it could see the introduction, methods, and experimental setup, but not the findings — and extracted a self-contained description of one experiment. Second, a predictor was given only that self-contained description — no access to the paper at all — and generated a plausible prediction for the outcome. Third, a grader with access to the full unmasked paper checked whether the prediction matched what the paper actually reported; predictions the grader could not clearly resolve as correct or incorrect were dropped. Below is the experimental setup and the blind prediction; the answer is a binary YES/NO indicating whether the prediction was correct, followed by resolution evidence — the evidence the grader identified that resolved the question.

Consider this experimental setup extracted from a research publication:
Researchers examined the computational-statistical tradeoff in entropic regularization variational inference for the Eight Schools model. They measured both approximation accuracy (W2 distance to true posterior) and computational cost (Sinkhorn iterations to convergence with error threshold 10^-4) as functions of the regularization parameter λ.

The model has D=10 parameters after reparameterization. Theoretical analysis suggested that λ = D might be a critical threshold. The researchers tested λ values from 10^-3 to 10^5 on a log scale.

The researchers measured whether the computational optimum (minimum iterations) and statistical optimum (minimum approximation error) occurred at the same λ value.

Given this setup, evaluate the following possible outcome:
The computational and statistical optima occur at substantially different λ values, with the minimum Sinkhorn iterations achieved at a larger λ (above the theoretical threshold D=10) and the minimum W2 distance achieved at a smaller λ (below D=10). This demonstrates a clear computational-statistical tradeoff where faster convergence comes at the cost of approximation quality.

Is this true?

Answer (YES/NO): YES